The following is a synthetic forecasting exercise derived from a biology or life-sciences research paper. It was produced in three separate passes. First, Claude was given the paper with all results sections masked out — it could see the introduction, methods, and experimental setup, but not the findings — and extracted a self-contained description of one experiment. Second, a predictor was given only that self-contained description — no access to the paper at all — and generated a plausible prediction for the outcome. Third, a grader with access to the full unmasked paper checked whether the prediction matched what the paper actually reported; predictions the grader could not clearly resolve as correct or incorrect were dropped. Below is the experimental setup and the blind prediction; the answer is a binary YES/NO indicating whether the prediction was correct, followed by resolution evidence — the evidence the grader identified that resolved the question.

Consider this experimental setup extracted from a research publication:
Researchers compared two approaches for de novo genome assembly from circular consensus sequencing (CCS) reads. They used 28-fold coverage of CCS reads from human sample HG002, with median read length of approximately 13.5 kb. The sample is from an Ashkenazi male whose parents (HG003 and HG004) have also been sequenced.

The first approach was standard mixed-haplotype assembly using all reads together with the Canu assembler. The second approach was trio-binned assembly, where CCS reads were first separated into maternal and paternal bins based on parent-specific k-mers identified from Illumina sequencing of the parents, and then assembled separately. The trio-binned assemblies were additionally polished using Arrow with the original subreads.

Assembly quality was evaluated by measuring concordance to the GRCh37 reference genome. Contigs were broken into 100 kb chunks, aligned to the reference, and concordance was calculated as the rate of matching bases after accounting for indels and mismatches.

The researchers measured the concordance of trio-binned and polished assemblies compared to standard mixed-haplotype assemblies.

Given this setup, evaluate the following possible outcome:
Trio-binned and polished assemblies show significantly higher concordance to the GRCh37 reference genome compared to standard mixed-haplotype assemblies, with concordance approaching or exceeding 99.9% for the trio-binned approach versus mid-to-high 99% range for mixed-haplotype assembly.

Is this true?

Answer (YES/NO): NO